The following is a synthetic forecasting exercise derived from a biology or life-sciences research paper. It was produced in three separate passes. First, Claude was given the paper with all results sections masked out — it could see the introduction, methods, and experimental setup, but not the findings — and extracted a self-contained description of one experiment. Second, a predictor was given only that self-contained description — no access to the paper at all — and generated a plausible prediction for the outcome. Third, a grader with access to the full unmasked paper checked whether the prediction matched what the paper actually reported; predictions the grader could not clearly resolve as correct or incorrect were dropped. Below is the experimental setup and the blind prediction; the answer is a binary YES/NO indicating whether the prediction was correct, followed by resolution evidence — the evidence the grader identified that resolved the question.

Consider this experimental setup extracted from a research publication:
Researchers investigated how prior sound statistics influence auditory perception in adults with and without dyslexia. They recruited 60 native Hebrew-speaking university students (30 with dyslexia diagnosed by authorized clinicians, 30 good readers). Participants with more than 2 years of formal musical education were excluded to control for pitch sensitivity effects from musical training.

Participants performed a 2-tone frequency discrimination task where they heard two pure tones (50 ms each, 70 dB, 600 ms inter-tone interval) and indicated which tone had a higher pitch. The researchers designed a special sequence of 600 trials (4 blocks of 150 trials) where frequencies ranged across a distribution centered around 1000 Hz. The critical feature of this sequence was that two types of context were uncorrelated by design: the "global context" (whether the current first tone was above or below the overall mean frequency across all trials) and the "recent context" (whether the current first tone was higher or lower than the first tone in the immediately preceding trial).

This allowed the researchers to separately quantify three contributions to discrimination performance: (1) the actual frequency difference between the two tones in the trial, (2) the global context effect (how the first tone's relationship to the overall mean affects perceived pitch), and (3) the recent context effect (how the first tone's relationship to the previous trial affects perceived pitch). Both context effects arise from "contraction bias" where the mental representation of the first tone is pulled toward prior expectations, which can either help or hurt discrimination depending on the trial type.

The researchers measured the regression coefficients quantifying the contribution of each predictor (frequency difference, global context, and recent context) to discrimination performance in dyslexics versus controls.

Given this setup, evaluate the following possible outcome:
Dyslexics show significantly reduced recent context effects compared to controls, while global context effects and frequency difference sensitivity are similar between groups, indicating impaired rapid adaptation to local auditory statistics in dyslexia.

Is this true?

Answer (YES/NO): NO